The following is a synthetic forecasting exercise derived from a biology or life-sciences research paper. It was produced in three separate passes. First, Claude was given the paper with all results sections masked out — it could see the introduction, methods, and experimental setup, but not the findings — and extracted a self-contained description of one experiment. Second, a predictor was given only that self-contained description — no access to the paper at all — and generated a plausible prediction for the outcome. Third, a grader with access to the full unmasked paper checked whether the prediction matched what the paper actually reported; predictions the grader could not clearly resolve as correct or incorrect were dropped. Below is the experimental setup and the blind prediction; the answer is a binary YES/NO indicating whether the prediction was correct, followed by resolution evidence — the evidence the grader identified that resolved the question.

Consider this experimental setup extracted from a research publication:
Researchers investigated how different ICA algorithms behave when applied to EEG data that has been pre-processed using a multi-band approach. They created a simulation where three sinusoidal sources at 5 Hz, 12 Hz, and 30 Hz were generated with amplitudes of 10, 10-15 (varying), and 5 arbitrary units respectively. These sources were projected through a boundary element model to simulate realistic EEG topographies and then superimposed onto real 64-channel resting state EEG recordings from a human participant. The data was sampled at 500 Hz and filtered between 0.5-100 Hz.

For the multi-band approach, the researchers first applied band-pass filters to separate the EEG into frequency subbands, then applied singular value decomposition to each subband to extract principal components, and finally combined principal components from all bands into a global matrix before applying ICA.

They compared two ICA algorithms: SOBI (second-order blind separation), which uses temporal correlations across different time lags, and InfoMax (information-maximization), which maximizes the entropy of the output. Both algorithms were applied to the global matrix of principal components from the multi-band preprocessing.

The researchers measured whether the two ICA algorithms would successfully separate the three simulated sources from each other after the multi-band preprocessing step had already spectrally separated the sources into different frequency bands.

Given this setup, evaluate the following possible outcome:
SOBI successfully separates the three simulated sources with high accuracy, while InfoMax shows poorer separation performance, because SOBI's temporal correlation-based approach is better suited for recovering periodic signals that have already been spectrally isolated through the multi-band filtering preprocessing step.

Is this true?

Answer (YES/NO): YES